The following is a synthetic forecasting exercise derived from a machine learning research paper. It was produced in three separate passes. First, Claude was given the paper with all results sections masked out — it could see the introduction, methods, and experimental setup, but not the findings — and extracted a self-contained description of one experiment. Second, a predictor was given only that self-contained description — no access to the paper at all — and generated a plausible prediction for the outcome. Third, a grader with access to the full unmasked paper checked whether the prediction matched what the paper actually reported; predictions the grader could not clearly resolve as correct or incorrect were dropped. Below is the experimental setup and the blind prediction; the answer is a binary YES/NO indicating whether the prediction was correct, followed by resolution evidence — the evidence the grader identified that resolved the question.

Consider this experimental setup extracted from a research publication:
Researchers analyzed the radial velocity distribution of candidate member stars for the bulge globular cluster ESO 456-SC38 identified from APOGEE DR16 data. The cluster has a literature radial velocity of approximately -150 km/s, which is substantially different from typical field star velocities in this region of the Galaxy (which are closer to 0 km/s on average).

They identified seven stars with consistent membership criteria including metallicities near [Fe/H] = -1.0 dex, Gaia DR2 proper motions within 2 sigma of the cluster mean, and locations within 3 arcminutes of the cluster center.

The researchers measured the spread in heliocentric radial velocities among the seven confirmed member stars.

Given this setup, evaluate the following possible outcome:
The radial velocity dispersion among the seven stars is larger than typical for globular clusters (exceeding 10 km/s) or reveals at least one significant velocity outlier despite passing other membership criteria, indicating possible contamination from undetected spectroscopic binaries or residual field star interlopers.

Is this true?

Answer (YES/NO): NO